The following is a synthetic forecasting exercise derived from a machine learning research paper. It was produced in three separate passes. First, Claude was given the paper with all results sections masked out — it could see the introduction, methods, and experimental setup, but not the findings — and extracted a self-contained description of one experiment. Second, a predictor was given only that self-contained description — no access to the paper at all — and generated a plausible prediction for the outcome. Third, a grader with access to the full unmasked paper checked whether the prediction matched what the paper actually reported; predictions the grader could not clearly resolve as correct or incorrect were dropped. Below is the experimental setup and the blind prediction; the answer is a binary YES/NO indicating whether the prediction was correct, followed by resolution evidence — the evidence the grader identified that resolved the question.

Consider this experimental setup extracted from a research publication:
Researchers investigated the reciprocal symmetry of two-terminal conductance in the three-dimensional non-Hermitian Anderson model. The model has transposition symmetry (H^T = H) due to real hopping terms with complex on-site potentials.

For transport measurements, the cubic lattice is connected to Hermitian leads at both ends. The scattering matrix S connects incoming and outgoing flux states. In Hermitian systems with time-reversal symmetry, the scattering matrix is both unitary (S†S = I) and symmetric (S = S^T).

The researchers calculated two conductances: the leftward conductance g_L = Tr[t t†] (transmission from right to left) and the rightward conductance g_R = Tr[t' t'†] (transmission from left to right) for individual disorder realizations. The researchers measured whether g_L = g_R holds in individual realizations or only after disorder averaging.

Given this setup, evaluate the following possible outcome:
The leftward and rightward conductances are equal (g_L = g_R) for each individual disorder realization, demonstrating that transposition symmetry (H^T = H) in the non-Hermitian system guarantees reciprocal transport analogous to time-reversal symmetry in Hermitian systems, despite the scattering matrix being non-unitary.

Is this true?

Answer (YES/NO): YES